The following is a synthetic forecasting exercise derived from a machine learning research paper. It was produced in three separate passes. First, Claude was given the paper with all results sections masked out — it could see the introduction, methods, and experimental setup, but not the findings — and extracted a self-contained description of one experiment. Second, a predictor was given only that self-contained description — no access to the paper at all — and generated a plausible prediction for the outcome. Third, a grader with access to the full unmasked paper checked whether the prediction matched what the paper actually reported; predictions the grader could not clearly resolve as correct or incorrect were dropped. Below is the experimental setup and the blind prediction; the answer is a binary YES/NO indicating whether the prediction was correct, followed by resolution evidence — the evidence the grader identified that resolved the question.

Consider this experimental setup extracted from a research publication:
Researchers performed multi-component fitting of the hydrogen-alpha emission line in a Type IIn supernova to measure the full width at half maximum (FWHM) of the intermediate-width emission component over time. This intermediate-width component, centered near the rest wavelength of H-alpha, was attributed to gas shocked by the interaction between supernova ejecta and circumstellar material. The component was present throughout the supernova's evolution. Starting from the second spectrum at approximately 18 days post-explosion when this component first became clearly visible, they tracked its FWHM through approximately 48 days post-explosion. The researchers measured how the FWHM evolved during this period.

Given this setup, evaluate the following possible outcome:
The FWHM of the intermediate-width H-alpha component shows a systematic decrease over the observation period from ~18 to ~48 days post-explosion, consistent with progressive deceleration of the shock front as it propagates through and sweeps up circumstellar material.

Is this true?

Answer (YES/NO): NO